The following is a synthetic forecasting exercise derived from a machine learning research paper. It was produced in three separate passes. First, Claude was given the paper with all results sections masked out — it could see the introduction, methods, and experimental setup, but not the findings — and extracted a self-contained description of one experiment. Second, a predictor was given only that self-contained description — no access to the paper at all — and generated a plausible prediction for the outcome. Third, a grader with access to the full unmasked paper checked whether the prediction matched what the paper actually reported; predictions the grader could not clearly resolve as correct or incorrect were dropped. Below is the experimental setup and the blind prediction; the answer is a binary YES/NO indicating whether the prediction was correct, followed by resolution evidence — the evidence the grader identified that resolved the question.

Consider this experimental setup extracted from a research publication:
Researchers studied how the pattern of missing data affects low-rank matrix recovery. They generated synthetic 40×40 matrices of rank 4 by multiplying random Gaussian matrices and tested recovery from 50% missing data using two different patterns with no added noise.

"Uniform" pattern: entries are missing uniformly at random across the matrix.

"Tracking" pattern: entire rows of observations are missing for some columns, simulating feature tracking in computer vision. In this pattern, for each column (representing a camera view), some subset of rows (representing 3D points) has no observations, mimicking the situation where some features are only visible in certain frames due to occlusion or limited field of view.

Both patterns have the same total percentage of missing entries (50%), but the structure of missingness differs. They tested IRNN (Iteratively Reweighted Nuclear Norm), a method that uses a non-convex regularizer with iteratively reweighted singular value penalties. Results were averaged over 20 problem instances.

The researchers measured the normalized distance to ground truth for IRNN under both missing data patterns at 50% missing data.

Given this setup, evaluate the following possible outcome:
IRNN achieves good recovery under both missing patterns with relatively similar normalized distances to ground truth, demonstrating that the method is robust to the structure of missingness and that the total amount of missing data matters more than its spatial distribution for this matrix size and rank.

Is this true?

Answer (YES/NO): NO